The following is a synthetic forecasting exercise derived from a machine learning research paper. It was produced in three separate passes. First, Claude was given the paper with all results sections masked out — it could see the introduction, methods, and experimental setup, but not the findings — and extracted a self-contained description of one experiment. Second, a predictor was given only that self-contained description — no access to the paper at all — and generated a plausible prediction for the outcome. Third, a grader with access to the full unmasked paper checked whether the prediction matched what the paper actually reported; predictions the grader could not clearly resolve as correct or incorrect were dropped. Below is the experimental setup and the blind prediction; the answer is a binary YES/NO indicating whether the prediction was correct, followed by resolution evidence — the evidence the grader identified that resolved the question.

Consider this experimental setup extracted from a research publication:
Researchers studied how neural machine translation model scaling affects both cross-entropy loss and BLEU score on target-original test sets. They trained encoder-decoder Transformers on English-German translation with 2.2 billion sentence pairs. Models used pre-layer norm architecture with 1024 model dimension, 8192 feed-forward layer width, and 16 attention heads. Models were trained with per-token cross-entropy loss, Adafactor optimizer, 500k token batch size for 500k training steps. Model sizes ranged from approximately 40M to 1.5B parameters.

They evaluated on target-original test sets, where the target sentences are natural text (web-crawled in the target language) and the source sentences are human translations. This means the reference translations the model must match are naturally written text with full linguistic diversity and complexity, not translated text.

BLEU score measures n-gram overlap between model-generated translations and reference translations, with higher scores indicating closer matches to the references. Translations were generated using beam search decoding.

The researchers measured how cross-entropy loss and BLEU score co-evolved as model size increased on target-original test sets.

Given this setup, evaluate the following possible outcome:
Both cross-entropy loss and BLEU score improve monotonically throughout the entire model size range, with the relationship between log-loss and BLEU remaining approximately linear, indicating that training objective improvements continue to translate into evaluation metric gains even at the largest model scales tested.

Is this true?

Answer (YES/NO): NO